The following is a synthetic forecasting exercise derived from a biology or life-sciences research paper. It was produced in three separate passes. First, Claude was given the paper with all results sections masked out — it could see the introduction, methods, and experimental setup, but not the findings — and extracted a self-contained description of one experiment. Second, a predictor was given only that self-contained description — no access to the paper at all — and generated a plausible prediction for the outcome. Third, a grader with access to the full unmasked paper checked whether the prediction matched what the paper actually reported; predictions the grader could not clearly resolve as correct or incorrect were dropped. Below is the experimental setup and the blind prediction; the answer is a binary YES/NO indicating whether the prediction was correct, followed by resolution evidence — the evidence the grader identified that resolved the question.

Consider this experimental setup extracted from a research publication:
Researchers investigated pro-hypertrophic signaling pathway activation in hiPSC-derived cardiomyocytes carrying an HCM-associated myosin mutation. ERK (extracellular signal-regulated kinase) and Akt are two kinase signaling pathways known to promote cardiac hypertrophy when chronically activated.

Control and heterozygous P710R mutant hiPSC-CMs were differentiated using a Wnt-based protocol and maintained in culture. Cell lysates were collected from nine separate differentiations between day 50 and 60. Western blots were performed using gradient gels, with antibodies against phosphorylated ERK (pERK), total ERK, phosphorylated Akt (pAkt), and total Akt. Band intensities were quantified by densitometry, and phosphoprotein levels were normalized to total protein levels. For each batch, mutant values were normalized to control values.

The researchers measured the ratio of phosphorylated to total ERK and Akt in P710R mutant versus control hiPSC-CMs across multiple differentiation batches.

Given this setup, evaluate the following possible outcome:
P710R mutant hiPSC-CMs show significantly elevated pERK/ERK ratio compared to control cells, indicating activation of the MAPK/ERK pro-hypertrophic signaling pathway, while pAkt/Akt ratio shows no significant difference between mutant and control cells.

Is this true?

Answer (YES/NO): NO